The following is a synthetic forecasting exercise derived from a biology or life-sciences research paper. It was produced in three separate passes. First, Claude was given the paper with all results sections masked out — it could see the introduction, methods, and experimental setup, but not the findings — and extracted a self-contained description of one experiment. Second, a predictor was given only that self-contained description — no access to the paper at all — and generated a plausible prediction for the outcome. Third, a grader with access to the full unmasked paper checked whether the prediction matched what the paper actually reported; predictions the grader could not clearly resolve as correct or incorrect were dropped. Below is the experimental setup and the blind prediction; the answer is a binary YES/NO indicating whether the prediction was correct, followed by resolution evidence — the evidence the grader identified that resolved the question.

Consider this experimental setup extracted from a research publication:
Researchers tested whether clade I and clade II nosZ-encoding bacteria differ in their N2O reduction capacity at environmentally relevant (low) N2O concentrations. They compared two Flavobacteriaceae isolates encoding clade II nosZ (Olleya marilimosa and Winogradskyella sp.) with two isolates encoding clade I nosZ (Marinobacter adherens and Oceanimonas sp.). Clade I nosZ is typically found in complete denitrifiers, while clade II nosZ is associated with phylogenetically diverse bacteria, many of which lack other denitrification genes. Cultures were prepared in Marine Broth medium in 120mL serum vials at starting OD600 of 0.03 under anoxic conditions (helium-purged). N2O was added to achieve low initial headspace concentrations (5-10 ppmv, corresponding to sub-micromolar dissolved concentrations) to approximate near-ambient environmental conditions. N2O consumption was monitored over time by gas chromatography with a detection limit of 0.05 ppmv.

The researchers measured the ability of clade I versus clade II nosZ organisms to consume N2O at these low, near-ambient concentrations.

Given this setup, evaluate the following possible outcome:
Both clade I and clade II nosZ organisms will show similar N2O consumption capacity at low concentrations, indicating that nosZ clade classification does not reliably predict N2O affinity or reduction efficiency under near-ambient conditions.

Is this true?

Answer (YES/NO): NO